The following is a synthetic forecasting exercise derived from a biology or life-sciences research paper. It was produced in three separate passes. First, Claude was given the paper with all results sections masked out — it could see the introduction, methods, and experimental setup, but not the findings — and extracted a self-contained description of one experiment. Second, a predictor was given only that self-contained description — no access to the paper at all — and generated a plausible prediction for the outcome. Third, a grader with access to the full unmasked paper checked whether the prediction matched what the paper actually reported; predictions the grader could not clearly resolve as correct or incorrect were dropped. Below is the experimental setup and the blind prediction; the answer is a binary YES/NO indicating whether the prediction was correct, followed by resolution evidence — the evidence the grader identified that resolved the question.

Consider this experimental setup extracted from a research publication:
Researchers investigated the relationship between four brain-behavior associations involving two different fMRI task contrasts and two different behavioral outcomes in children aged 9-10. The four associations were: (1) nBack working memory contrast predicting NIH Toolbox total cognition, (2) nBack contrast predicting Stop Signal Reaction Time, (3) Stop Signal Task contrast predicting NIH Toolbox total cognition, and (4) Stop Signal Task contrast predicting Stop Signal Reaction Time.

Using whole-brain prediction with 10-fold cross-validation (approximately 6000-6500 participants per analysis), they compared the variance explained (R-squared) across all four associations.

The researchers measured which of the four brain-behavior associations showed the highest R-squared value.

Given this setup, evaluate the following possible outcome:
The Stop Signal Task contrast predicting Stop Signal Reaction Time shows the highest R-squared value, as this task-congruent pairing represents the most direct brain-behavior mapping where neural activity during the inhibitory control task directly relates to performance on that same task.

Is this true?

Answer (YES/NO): NO